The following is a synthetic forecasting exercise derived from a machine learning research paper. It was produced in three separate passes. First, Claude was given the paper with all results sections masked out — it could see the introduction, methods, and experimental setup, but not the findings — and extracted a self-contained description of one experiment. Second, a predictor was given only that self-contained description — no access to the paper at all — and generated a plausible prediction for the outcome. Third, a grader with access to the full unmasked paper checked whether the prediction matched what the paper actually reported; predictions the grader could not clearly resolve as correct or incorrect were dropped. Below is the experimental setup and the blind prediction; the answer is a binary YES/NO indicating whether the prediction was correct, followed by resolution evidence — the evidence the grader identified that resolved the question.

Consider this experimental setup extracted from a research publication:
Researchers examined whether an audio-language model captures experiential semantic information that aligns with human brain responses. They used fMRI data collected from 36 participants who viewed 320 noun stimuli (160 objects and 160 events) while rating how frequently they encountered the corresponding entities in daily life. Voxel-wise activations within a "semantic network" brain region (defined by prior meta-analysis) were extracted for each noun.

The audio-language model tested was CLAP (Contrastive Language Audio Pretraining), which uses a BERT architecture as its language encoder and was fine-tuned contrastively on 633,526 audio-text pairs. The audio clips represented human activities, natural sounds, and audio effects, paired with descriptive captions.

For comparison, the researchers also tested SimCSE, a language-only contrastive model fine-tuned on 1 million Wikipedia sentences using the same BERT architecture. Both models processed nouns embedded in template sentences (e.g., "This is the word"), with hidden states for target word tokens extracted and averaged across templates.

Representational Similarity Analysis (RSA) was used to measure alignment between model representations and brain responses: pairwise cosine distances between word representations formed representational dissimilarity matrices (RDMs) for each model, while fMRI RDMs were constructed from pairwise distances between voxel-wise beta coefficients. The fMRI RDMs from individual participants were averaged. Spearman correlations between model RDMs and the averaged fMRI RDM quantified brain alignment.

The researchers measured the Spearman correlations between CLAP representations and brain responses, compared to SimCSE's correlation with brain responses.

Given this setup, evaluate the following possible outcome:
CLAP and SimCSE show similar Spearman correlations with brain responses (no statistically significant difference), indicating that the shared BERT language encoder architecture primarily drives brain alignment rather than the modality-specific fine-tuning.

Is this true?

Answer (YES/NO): NO